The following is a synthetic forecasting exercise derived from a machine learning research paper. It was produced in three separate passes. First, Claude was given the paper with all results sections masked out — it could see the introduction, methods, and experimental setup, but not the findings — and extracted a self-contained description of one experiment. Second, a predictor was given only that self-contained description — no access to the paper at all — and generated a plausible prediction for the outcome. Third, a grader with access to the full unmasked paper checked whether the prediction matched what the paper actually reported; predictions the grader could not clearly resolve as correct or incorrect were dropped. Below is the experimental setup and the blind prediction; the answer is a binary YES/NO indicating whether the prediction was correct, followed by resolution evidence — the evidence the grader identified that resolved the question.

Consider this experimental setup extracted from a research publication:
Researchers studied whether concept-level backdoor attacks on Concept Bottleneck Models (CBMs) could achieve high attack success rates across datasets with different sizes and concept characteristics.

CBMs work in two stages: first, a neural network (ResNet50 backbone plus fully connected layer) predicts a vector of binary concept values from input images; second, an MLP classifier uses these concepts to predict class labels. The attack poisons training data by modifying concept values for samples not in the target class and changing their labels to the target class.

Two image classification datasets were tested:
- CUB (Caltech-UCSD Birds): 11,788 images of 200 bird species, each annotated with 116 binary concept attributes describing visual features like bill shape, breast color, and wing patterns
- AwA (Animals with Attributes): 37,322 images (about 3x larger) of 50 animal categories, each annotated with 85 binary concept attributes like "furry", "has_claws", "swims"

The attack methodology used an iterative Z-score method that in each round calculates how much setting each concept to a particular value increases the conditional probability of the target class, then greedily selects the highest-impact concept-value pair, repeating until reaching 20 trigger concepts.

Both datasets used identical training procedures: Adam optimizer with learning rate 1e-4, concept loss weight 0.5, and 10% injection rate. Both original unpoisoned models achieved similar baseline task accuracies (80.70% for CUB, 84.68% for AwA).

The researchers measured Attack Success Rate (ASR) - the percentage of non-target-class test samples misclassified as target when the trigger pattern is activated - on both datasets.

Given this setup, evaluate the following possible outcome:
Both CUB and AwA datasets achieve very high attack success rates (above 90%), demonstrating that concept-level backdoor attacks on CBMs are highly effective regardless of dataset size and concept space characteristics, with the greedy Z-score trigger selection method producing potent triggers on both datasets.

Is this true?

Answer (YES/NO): NO